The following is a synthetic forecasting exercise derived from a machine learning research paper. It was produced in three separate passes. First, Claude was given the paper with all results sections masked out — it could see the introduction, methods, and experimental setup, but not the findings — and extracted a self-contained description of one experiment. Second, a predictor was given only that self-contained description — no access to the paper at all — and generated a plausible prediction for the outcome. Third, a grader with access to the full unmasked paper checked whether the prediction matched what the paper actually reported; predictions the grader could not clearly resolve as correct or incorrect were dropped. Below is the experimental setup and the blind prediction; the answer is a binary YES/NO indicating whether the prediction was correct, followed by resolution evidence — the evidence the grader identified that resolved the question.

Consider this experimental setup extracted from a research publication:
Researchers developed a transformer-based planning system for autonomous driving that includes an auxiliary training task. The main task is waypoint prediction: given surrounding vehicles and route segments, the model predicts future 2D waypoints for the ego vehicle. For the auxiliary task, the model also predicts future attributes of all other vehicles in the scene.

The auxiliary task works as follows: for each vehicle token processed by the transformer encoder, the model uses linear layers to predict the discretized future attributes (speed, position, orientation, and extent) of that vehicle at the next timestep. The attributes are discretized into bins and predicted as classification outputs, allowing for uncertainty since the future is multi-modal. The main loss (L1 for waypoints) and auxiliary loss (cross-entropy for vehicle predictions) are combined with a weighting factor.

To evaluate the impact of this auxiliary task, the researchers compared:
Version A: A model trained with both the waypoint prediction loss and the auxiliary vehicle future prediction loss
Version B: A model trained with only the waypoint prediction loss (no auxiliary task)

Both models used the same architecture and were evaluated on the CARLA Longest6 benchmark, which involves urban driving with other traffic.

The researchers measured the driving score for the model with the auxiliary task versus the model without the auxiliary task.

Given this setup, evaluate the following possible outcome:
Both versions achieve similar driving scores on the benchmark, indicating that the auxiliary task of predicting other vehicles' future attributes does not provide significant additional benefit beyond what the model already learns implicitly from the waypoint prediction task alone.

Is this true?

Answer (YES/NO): NO